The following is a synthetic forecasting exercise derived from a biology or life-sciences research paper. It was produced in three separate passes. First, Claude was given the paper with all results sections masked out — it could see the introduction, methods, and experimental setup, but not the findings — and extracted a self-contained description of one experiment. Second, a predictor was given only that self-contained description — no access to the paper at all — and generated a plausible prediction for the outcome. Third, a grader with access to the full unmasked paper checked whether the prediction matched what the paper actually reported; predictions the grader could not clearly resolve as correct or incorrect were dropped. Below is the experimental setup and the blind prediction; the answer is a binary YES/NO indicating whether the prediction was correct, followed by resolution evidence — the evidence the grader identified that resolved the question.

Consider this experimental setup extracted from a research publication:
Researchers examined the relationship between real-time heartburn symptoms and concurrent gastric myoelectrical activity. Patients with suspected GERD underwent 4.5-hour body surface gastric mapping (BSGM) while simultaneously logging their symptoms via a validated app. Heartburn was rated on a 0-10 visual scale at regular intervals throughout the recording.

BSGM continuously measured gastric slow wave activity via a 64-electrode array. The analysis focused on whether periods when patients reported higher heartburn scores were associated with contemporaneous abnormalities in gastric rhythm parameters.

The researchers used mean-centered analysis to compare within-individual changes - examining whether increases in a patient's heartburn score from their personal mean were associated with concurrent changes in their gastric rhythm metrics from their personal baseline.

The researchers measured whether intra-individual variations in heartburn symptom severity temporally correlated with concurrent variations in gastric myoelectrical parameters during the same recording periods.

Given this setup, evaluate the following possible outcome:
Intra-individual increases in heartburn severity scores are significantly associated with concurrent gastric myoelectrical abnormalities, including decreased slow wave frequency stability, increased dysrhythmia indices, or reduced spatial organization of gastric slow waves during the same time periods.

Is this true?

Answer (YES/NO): NO